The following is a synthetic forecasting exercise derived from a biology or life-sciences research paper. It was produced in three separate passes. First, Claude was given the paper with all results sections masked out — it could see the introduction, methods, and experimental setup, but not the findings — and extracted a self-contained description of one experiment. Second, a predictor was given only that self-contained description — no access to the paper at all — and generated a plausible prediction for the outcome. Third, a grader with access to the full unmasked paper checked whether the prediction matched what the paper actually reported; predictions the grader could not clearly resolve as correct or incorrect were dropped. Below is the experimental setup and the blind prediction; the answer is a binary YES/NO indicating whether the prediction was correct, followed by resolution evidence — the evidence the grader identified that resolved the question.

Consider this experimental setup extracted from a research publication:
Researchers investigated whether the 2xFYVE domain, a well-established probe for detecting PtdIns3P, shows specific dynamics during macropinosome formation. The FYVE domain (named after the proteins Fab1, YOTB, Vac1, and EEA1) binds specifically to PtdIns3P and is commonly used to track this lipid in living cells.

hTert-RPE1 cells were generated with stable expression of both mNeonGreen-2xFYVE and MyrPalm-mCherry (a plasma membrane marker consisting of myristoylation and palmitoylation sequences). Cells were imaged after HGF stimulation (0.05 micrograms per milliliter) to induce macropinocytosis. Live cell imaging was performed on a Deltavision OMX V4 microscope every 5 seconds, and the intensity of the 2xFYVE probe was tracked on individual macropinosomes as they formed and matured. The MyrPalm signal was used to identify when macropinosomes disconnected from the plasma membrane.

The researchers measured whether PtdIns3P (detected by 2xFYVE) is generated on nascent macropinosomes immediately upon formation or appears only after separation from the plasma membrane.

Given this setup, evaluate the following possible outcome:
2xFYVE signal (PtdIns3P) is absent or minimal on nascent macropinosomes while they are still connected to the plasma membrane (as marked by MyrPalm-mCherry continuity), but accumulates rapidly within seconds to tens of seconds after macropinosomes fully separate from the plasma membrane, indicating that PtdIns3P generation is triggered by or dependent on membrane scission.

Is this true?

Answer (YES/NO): NO